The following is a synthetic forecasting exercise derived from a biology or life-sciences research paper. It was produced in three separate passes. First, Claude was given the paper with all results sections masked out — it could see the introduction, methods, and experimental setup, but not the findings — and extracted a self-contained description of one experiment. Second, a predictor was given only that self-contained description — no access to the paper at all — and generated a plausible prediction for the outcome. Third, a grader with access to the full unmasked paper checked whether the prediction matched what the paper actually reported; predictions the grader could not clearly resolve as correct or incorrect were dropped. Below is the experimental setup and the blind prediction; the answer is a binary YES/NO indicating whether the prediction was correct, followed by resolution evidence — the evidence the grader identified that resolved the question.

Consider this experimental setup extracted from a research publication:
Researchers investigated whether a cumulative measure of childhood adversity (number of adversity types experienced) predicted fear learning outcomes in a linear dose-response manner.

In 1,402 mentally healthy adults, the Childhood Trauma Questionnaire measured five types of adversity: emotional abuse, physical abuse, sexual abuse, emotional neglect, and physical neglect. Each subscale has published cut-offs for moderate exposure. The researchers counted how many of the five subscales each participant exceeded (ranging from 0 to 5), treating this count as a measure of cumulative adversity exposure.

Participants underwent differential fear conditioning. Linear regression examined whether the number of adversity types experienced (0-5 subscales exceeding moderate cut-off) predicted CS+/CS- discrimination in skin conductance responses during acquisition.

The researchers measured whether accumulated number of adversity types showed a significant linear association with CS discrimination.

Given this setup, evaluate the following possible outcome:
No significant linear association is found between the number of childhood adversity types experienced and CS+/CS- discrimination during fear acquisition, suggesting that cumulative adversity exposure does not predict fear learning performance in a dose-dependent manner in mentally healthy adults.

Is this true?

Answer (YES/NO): NO